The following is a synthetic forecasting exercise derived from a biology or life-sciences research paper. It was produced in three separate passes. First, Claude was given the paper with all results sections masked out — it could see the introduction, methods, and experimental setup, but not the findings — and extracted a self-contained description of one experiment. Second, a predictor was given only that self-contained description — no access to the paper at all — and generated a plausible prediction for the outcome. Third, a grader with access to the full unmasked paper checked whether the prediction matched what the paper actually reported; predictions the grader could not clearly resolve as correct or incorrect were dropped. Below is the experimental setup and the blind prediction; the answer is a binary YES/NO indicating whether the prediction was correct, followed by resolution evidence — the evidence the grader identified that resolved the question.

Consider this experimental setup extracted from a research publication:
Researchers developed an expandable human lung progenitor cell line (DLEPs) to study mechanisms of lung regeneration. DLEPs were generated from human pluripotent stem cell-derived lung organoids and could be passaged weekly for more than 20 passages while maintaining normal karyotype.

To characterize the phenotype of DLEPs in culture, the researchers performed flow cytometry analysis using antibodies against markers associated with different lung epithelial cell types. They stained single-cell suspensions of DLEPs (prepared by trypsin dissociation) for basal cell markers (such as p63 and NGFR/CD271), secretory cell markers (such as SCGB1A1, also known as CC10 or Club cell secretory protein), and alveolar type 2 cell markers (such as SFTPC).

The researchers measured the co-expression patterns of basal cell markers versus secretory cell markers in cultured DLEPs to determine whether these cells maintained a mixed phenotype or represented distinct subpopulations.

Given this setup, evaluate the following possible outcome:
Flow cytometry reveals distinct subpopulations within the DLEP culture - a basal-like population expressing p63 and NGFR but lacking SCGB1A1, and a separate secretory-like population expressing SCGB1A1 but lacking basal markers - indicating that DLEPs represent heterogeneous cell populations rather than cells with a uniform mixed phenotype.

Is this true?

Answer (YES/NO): NO